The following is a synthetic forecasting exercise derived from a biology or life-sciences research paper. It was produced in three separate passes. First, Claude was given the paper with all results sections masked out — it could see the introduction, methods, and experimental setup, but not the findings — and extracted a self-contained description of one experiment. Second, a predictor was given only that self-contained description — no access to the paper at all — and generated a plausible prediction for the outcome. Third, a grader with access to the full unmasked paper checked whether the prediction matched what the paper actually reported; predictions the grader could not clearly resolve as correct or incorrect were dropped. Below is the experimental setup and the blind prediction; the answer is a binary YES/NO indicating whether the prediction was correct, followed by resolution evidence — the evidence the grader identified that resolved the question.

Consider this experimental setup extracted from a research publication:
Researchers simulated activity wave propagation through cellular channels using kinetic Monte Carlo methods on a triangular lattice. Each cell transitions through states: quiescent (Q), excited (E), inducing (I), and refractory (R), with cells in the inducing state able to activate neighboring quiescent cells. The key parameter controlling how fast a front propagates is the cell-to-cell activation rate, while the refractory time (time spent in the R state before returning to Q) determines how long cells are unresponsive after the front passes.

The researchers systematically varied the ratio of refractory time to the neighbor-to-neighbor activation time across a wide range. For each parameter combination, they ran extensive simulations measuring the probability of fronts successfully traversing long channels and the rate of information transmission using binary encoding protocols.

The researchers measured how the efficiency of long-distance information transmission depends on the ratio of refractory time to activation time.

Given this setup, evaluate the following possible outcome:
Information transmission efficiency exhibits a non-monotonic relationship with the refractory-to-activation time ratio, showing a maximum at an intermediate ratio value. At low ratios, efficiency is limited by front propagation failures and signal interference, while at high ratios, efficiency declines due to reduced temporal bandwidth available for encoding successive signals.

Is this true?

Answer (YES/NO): YES